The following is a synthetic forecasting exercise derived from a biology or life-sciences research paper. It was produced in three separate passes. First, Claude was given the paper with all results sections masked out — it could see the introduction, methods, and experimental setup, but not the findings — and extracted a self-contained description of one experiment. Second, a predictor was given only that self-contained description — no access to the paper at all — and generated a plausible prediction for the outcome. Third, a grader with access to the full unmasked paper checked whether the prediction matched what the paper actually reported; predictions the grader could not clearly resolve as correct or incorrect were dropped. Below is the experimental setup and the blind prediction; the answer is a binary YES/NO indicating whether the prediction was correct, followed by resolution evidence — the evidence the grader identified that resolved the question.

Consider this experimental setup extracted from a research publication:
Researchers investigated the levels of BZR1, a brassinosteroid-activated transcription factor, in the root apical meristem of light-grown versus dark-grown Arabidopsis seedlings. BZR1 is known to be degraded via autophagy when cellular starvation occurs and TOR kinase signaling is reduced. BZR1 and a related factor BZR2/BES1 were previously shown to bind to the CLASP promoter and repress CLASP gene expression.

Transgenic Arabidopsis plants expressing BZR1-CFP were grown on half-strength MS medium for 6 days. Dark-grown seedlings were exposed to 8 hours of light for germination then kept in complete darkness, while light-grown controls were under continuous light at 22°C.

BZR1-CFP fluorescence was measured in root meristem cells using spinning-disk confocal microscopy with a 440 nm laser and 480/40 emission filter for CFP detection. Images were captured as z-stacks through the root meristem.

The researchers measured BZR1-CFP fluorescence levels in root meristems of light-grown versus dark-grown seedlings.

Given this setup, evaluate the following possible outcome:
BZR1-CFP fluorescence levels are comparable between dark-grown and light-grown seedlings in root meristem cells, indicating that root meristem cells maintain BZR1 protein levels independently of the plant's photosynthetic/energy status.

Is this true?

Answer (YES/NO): NO